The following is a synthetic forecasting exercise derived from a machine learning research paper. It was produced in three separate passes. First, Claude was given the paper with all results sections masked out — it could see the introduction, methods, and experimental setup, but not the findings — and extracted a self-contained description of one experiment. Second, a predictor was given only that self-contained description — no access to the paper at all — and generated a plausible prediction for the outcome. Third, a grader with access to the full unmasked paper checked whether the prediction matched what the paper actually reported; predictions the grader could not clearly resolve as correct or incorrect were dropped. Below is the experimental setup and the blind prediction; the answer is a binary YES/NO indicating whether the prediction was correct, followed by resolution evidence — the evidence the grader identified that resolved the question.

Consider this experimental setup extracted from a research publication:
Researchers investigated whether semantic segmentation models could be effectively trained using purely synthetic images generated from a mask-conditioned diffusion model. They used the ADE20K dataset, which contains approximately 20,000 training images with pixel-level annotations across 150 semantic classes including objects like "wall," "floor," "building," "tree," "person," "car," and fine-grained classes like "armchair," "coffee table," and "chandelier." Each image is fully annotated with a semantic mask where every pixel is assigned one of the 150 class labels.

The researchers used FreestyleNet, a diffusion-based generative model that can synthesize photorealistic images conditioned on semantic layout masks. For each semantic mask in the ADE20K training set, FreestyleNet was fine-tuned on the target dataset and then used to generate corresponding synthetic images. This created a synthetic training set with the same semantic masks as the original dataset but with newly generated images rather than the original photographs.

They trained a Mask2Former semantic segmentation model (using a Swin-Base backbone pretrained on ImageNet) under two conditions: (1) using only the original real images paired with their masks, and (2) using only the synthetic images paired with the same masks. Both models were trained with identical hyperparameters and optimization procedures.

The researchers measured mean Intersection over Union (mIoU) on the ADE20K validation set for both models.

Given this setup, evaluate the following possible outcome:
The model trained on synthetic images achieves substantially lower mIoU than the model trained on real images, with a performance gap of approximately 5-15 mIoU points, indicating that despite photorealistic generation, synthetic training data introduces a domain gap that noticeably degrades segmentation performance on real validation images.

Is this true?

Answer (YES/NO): NO